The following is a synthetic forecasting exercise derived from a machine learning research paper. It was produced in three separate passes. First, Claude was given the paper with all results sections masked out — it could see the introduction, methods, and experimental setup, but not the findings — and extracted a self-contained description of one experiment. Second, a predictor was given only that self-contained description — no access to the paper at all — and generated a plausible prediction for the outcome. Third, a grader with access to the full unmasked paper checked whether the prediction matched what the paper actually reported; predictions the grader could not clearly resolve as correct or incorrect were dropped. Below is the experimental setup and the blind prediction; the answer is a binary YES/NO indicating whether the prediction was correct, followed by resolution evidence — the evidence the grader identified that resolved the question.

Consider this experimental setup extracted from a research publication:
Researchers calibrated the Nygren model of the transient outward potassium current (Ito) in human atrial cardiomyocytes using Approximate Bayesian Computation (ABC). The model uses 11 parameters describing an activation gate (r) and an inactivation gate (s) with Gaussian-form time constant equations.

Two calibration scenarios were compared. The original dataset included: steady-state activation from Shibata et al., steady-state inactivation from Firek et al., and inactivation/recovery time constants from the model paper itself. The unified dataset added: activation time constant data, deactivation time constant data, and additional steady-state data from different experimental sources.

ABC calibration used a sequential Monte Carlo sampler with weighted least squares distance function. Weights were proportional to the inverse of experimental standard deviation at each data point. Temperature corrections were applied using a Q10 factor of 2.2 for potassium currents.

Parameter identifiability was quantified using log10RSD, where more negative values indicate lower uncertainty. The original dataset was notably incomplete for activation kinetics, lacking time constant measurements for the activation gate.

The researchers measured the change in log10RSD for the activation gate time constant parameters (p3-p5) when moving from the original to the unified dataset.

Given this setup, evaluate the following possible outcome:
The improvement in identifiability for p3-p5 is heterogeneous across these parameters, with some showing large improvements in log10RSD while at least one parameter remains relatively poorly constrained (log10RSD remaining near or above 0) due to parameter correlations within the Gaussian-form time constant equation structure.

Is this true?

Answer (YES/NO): NO